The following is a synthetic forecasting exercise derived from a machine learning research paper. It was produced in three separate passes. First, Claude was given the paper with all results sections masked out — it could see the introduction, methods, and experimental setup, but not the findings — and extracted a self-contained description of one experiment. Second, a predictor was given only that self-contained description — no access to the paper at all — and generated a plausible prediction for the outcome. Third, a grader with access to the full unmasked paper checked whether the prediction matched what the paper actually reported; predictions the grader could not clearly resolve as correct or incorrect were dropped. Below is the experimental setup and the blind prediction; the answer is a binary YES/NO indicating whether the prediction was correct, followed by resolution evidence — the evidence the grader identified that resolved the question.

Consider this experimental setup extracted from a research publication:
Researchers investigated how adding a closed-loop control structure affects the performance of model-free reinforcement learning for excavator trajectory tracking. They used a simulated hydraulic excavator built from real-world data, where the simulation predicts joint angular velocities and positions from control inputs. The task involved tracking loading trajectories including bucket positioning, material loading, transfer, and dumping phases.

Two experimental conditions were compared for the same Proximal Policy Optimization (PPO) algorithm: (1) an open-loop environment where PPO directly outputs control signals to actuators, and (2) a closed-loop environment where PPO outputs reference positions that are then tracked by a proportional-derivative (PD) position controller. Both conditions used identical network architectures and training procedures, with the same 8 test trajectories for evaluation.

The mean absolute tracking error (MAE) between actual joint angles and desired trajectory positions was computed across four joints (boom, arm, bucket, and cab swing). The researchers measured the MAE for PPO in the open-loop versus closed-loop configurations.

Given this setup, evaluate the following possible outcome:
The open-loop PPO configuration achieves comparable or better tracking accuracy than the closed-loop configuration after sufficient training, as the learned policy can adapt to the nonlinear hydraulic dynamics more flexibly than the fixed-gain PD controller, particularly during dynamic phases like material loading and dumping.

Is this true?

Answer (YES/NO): NO